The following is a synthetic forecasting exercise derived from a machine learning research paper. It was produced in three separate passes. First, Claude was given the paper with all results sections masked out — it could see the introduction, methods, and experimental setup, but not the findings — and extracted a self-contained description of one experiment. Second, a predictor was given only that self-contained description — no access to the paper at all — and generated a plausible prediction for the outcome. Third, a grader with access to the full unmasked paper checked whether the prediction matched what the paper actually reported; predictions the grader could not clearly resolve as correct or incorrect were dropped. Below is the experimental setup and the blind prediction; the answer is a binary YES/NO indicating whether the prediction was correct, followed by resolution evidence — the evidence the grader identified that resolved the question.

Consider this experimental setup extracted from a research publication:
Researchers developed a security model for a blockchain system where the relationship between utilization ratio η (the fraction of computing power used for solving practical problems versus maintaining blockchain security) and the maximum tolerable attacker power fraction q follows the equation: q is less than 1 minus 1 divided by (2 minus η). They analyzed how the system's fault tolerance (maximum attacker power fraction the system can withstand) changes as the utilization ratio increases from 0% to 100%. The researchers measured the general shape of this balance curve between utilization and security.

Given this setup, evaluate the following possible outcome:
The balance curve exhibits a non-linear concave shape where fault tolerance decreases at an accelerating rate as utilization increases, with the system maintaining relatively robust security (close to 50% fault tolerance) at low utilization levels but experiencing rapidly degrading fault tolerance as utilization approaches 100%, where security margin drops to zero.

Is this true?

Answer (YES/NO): YES